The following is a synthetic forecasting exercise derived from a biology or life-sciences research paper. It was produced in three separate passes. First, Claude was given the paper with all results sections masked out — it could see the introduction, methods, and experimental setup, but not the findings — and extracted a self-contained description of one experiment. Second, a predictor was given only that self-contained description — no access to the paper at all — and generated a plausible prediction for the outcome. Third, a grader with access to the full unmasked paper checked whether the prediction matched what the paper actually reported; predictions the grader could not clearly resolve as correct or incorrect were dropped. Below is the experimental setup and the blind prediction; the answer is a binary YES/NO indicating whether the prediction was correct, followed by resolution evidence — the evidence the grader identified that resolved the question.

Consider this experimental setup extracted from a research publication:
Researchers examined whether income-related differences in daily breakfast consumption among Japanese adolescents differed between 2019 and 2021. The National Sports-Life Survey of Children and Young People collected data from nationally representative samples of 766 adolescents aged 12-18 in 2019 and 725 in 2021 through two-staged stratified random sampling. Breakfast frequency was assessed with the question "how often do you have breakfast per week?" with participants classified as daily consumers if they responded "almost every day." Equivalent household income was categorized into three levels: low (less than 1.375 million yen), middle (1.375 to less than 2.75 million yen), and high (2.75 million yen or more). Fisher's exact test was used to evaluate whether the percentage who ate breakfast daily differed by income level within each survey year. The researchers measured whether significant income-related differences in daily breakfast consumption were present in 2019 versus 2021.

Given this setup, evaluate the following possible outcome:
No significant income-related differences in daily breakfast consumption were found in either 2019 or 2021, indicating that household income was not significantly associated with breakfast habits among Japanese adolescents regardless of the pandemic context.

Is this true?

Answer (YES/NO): NO